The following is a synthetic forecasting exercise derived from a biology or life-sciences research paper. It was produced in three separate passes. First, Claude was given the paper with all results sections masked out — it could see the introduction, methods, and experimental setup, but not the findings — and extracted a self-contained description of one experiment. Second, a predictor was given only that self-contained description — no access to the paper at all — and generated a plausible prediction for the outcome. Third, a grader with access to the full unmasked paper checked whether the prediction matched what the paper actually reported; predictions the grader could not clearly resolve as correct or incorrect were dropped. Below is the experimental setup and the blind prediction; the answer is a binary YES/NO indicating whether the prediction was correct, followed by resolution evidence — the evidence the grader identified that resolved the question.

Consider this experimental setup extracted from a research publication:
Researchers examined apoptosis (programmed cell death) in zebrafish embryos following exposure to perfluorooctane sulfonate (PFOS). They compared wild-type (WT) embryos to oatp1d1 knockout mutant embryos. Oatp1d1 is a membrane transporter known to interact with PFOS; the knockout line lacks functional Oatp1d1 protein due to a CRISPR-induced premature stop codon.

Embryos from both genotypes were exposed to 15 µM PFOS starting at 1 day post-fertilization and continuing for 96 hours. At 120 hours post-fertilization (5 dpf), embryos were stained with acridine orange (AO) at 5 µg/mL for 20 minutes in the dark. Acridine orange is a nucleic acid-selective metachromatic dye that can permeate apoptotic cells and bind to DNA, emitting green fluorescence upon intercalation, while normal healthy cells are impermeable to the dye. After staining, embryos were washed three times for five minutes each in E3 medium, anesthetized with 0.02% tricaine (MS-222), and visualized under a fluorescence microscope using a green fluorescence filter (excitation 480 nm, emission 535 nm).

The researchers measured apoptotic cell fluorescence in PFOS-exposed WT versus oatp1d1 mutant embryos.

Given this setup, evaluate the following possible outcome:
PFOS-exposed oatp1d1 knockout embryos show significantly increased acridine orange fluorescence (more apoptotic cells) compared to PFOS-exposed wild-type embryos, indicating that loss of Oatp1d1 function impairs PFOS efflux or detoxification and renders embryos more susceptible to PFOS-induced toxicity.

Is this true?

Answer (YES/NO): YES